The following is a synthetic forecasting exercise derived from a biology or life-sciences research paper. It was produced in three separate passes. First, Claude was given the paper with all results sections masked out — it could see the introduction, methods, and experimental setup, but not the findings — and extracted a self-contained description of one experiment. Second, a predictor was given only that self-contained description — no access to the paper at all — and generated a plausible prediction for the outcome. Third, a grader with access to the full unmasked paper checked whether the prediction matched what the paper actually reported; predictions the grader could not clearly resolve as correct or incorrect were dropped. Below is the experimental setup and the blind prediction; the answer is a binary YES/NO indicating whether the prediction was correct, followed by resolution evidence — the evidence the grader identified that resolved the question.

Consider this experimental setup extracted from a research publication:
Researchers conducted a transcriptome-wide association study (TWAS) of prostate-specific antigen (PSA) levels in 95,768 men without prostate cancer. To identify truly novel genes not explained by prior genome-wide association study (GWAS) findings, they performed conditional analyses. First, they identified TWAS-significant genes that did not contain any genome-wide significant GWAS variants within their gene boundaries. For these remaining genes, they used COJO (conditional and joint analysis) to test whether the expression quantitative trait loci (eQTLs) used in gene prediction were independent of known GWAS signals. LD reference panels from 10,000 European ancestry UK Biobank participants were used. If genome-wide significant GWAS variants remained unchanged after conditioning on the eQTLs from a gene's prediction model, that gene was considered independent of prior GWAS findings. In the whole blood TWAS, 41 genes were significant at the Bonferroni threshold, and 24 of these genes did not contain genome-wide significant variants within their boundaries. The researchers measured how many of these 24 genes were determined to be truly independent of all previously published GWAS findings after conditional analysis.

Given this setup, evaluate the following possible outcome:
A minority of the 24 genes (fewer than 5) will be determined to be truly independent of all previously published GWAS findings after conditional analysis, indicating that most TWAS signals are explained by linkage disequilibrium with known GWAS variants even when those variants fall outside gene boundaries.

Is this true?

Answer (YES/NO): NO